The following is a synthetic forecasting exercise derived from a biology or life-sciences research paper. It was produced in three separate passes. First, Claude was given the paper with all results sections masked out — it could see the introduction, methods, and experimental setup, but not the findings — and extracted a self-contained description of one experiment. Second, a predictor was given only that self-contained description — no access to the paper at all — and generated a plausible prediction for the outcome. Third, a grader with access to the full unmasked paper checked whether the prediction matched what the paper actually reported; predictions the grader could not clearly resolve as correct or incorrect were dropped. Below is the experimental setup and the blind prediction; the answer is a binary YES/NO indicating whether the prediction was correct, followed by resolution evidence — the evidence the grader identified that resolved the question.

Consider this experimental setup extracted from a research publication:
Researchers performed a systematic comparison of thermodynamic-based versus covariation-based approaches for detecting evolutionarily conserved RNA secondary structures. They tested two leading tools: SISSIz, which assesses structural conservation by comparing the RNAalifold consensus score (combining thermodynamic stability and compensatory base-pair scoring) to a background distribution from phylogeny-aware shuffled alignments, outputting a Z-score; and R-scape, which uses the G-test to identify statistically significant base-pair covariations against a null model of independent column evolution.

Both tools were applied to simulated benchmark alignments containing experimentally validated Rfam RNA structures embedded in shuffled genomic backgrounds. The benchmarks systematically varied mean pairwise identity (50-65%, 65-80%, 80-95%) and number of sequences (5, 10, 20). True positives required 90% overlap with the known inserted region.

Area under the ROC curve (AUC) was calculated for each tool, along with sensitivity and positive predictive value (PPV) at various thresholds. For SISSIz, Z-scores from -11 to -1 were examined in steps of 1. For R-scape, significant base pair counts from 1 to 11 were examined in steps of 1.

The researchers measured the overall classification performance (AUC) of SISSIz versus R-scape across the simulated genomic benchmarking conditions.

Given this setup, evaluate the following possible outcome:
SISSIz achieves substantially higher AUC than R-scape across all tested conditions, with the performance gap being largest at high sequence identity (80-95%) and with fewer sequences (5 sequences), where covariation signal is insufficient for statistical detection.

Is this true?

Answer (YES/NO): NO